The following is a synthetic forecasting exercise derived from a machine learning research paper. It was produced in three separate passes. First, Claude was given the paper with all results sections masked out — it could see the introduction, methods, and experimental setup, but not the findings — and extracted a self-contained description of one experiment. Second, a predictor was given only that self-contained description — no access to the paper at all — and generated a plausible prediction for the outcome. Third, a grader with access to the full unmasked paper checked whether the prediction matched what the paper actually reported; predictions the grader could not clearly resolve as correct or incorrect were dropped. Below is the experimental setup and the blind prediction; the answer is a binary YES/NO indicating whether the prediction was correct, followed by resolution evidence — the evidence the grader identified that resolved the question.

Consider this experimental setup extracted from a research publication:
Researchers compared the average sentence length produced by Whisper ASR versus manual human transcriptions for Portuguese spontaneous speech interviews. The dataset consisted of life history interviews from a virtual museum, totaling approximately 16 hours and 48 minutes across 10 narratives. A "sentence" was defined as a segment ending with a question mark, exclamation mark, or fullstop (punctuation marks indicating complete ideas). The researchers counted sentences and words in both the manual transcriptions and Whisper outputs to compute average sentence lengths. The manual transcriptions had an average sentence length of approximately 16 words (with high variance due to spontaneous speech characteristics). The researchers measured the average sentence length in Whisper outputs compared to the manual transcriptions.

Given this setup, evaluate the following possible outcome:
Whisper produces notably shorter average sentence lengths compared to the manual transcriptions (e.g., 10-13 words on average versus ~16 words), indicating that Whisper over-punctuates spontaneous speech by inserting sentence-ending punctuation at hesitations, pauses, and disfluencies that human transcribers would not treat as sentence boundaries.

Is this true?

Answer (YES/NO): YES